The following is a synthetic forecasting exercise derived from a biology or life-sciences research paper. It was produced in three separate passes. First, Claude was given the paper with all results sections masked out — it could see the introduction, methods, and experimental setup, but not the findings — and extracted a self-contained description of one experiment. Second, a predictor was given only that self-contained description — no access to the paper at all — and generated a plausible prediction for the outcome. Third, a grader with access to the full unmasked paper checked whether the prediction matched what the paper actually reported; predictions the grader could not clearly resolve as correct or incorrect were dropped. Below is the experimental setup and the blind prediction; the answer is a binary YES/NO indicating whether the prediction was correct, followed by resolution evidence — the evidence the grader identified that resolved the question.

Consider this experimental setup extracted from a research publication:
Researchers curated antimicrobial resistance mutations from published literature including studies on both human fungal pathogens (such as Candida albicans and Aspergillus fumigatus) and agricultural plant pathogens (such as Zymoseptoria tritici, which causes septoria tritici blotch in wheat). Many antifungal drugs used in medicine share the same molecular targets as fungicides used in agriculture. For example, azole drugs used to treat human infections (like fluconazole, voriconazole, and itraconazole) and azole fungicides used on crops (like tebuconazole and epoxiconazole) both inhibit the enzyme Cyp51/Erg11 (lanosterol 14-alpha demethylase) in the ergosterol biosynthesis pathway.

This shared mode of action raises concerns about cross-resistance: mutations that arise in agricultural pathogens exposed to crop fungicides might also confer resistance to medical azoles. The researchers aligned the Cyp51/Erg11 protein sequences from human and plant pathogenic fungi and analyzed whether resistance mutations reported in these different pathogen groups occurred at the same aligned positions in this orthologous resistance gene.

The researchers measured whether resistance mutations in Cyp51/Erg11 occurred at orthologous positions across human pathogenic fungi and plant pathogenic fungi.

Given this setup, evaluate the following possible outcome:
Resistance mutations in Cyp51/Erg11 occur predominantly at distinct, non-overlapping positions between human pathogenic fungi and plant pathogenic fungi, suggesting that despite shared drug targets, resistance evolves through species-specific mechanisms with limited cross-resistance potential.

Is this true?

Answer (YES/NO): NO